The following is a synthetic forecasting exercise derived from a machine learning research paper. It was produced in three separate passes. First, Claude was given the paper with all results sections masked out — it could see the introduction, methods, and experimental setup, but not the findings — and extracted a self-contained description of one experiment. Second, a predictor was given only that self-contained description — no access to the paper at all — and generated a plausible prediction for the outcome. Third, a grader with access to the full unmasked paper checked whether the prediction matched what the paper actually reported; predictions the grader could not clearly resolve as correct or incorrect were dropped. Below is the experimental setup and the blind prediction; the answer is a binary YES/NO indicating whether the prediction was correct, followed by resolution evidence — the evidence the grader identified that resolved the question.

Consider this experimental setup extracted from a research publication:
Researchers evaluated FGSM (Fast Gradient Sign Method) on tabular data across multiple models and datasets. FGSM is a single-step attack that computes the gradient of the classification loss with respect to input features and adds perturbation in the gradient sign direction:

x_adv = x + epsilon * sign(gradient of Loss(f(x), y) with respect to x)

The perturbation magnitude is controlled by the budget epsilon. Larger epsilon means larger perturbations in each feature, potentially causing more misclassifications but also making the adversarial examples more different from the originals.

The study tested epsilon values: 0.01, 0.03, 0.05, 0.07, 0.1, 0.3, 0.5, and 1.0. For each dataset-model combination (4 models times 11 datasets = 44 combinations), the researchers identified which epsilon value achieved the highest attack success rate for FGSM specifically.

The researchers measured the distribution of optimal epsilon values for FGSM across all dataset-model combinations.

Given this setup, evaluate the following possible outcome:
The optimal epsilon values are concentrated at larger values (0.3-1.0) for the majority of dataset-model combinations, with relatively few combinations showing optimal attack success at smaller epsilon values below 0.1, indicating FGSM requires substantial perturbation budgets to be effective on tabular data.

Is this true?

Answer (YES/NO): YES